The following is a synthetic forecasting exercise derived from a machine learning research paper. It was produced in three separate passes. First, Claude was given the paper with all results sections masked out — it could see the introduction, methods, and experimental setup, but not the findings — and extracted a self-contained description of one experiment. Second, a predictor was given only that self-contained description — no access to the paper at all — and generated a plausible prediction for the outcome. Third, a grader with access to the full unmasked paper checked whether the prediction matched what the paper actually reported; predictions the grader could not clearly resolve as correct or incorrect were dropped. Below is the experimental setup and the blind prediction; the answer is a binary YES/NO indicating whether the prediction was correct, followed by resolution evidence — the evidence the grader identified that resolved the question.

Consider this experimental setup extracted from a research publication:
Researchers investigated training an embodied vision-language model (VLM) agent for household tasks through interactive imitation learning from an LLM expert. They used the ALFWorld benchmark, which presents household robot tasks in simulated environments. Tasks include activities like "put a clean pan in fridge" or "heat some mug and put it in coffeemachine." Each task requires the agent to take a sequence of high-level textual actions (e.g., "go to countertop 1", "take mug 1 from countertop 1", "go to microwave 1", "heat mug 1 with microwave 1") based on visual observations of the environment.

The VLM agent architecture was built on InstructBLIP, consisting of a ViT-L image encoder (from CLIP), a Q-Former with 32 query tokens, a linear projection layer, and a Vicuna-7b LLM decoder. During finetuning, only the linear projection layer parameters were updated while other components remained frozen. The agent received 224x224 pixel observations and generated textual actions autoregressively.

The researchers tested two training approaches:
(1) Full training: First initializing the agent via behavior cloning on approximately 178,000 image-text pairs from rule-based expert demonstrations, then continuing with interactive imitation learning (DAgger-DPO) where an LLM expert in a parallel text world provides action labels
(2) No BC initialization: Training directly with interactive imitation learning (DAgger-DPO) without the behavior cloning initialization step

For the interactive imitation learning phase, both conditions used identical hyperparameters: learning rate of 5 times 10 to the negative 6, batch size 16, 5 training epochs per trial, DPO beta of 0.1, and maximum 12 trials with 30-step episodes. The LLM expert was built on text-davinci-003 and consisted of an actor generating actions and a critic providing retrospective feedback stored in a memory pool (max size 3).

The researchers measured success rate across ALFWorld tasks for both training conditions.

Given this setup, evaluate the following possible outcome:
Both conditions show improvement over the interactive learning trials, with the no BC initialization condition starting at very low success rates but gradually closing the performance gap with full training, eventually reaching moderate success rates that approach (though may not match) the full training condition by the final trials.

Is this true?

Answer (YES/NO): NO